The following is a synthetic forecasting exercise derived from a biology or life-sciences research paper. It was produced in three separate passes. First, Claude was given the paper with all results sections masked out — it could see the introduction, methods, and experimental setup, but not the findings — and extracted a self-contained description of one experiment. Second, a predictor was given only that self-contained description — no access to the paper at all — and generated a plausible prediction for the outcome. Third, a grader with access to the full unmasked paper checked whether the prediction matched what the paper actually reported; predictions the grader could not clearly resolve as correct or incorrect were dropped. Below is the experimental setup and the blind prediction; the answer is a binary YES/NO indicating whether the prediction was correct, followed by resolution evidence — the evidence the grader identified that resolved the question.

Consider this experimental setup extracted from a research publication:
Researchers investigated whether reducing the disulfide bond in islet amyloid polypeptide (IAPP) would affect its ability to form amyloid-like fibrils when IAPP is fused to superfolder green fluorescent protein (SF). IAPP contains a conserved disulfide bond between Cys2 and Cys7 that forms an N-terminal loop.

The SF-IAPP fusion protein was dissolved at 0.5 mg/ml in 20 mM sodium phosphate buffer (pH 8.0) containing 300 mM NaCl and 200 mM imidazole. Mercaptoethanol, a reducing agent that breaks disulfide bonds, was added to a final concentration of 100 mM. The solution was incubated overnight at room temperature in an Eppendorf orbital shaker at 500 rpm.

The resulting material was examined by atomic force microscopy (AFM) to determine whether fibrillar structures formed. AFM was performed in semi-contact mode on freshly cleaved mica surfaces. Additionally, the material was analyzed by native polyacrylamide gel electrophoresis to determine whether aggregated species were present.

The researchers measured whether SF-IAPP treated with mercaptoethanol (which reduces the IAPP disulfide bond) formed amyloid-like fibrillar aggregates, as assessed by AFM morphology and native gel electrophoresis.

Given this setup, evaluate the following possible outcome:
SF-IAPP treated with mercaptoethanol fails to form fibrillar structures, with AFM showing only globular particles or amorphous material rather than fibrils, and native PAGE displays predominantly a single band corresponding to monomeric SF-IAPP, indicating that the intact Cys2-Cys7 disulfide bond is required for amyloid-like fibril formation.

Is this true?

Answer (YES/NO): NO